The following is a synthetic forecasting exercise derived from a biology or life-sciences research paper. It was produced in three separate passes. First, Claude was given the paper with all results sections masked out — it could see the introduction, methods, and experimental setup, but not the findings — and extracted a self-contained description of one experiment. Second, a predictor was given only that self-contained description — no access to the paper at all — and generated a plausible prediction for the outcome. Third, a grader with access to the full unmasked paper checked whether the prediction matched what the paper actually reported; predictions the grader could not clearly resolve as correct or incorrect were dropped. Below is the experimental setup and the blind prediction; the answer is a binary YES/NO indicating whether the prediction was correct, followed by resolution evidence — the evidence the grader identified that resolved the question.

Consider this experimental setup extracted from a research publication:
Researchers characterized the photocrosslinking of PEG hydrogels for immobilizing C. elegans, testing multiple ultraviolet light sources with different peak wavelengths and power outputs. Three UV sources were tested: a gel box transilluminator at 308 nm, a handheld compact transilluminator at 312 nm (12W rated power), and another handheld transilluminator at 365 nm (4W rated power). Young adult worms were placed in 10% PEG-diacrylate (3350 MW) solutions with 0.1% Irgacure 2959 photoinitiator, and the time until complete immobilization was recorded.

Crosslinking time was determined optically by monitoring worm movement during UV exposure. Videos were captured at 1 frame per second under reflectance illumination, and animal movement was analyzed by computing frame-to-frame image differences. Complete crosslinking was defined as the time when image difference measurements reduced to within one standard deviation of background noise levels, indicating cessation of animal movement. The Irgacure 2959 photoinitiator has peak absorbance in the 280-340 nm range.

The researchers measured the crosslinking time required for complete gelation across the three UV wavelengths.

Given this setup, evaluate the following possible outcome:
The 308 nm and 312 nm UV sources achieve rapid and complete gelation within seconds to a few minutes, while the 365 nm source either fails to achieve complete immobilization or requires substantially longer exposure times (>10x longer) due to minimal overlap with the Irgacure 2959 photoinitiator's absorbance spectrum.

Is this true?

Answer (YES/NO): NO